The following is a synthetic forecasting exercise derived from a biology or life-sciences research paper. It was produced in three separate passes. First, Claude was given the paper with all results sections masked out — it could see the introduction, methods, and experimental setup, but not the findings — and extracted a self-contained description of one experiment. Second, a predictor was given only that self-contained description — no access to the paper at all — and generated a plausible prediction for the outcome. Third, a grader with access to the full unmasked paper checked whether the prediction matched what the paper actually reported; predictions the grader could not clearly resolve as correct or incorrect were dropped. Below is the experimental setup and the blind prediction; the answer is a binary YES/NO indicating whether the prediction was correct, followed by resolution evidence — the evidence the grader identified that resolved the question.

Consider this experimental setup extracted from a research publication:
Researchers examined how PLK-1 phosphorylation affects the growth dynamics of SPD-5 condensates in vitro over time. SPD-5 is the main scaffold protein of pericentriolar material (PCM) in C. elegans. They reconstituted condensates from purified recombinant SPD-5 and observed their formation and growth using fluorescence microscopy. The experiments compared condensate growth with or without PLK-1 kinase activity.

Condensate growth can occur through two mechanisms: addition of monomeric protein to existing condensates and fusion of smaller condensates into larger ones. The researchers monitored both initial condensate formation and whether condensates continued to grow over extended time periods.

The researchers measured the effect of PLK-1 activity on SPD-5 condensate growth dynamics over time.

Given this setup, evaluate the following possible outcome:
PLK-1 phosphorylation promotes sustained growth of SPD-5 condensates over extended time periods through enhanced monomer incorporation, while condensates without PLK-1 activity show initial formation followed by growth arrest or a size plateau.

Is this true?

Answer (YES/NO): NO